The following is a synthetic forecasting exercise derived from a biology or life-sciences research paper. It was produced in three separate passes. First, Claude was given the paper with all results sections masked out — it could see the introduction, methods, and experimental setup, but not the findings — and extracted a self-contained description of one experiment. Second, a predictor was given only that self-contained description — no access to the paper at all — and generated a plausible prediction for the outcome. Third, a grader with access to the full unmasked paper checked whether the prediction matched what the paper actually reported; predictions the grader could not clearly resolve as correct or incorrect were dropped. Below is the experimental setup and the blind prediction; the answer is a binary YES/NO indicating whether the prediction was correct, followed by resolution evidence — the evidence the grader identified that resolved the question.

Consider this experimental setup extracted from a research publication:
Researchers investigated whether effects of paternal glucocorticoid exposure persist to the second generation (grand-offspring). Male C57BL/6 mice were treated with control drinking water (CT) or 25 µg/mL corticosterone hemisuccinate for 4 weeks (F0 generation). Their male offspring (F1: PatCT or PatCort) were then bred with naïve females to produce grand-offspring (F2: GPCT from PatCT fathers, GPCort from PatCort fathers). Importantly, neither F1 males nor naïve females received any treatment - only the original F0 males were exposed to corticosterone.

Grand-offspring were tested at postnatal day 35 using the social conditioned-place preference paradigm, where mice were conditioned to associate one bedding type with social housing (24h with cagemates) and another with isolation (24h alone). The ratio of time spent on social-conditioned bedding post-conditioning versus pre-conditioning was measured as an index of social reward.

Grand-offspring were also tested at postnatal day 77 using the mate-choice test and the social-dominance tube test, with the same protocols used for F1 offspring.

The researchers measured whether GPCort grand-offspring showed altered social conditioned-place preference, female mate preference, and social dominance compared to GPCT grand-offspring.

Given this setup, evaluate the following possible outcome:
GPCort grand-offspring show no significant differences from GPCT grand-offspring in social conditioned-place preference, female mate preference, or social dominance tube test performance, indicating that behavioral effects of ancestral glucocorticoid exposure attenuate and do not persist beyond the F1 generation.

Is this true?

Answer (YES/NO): YES